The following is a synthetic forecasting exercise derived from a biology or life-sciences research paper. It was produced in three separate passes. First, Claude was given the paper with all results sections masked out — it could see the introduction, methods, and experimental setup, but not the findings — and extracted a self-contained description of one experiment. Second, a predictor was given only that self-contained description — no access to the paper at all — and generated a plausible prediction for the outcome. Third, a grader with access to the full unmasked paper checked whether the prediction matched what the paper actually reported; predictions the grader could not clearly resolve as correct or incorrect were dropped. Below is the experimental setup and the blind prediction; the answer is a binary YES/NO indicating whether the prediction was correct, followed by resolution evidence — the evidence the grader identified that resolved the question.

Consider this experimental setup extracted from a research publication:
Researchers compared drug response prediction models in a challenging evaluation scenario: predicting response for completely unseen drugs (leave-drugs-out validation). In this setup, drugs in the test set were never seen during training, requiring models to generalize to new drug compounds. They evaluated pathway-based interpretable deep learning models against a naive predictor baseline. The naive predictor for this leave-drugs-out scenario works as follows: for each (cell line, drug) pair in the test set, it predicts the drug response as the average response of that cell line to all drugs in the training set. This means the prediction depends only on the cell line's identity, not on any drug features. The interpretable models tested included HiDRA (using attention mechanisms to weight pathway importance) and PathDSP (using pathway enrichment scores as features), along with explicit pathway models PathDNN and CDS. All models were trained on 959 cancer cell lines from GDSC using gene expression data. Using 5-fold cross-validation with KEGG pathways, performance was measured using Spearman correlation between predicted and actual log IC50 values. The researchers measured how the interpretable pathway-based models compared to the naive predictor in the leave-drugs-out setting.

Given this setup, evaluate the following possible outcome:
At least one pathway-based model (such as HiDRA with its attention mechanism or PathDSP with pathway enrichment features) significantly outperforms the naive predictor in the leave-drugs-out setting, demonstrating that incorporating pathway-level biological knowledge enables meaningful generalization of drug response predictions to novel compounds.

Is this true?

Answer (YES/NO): NO